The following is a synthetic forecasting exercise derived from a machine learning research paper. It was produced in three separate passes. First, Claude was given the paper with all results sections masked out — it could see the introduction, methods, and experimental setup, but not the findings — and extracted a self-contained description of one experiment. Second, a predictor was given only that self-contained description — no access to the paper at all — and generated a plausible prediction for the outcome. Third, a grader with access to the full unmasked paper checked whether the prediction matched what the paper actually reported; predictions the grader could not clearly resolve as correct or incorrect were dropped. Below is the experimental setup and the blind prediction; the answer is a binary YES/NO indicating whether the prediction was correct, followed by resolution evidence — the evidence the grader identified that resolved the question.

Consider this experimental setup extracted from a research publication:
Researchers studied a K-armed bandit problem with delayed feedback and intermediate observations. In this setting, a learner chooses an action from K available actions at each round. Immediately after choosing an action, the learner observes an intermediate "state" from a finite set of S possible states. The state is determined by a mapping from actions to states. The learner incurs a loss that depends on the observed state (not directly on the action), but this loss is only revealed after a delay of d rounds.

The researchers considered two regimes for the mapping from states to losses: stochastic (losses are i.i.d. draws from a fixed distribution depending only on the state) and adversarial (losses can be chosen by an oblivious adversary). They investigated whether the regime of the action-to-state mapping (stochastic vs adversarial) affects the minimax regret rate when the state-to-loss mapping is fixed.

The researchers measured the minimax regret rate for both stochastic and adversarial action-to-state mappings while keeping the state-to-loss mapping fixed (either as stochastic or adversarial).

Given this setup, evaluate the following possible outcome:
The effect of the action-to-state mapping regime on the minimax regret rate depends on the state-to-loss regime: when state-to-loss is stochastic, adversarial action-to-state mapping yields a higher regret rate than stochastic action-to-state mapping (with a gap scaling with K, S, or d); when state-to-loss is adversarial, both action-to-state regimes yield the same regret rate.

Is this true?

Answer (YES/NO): NO